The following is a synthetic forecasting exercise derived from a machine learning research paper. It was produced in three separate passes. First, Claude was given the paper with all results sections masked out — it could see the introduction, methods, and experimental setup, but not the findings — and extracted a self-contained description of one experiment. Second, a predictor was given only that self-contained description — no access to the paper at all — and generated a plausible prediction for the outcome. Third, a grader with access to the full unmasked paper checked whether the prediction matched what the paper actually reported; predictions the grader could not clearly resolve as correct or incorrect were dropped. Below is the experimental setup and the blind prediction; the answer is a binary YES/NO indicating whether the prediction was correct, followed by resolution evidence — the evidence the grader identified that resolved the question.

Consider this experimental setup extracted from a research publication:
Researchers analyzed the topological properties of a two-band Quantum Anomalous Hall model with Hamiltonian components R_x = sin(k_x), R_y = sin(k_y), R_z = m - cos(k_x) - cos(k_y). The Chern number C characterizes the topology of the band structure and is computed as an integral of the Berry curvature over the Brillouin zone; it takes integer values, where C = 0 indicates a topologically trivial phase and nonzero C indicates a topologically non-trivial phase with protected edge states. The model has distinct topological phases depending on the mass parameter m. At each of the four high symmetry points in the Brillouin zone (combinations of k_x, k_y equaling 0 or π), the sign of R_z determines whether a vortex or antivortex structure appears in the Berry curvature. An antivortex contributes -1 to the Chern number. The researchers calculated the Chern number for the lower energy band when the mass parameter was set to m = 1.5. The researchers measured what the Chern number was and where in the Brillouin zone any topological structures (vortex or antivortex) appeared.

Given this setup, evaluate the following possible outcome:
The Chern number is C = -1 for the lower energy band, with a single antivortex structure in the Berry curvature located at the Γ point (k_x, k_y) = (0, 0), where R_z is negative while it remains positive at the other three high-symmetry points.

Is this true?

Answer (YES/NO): YES